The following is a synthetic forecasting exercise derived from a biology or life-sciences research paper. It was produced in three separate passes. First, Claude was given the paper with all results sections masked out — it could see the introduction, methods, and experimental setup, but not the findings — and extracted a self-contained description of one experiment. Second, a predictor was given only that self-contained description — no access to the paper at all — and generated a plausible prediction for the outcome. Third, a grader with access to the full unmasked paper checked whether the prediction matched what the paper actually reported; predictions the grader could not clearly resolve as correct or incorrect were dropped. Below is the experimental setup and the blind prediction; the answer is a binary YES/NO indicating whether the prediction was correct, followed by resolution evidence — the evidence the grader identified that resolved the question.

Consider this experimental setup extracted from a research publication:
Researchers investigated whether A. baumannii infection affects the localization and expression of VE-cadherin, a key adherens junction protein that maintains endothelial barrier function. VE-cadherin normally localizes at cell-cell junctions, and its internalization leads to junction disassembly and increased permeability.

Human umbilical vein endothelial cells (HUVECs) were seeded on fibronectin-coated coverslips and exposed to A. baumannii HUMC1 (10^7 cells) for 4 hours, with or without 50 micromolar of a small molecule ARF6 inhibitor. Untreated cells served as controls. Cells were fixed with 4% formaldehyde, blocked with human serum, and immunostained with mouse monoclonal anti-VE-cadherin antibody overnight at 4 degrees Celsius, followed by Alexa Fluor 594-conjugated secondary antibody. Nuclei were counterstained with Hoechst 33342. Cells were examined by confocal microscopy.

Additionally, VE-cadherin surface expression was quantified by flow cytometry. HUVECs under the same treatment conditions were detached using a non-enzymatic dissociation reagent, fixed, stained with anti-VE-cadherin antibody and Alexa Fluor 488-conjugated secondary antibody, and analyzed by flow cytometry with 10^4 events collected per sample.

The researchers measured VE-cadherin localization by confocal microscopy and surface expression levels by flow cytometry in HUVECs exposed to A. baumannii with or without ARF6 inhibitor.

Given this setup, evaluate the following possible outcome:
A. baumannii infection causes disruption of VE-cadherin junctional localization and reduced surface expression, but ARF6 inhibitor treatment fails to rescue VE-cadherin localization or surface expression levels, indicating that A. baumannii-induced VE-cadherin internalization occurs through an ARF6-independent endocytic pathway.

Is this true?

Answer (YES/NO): NO